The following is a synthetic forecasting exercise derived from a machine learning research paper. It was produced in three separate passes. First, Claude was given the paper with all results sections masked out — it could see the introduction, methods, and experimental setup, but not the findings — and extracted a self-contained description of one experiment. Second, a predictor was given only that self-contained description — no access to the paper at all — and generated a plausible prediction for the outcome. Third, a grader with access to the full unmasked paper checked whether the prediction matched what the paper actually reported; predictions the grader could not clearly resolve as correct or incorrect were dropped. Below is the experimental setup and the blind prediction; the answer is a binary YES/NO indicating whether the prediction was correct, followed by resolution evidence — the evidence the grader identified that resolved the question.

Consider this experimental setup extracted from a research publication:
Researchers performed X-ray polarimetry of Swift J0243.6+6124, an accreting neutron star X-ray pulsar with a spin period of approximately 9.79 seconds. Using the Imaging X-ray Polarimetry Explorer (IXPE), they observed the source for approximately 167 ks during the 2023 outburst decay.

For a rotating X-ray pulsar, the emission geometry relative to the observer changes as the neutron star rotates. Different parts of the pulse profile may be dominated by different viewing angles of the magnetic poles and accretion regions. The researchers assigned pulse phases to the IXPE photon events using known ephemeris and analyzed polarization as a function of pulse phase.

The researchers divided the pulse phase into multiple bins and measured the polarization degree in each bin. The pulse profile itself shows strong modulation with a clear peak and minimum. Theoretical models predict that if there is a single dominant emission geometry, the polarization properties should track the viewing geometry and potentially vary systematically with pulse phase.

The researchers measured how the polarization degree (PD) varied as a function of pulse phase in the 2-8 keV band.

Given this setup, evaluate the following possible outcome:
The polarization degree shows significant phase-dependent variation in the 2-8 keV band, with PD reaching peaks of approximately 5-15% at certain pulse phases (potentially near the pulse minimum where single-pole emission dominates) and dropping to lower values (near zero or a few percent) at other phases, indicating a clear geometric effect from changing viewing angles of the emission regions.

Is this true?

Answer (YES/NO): NO